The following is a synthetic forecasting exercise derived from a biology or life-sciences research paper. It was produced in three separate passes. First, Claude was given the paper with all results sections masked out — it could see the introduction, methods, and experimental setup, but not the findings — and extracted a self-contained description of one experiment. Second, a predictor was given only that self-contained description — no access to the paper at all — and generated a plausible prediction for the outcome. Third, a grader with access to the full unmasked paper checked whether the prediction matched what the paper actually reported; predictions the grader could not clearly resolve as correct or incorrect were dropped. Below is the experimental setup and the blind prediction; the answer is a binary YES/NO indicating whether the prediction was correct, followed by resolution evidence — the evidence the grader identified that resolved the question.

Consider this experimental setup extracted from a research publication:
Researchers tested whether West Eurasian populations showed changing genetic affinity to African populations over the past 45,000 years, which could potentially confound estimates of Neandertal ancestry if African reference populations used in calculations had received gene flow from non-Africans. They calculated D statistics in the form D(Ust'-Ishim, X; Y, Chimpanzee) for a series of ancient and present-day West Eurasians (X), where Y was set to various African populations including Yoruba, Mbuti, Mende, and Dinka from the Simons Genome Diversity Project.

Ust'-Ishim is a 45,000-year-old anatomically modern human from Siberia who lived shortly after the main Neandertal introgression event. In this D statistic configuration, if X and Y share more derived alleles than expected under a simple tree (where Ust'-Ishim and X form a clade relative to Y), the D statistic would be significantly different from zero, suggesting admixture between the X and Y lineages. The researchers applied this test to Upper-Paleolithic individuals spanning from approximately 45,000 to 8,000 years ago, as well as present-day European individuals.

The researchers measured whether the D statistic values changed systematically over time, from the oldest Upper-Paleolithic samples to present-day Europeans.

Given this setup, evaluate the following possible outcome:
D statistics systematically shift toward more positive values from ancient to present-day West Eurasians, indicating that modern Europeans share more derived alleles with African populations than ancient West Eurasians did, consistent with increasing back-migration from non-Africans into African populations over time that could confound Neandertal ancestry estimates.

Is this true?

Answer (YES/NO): NO